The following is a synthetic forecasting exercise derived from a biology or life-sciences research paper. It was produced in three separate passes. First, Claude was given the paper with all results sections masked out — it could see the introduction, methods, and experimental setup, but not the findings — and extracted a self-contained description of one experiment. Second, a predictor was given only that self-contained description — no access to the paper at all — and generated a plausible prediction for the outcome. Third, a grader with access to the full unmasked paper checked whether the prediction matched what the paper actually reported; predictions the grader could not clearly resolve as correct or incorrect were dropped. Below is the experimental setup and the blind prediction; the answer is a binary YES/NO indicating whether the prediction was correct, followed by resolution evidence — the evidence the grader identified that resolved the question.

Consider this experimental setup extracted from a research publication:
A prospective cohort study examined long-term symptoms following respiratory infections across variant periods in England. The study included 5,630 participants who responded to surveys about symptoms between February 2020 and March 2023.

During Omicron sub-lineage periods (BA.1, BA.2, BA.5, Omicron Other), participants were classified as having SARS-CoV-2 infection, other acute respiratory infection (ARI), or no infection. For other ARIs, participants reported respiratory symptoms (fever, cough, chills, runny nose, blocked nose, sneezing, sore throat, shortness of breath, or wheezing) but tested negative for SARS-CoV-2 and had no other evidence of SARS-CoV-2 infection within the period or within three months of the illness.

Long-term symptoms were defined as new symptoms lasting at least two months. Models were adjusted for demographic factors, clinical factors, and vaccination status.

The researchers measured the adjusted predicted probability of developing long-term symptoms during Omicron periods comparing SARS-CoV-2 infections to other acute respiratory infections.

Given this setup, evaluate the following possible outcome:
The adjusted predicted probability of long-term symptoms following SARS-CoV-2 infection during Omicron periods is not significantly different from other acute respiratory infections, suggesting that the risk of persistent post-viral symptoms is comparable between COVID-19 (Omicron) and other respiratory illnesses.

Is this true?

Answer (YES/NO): NO